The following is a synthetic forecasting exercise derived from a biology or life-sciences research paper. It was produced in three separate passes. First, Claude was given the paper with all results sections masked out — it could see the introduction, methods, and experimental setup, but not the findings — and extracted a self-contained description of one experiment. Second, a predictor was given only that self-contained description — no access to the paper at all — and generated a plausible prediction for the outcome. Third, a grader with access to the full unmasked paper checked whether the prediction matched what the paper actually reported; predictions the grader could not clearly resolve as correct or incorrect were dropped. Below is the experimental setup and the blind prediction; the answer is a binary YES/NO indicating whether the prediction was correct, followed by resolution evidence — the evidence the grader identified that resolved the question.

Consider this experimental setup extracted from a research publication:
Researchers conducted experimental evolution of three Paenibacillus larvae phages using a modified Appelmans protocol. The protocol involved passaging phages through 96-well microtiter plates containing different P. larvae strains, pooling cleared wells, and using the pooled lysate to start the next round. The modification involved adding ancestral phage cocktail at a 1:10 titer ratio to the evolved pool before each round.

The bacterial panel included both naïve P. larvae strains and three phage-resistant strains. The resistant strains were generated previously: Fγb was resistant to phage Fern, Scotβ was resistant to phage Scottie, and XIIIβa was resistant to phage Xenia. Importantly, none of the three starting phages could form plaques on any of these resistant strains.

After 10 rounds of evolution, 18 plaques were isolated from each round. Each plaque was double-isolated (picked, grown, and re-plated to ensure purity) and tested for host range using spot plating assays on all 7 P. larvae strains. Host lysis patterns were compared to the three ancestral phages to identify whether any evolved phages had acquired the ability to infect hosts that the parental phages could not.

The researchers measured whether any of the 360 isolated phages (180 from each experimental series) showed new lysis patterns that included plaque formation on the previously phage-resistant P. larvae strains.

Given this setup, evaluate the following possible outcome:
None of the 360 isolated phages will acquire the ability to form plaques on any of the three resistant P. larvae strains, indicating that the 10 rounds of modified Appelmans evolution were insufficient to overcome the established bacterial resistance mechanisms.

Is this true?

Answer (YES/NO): NO